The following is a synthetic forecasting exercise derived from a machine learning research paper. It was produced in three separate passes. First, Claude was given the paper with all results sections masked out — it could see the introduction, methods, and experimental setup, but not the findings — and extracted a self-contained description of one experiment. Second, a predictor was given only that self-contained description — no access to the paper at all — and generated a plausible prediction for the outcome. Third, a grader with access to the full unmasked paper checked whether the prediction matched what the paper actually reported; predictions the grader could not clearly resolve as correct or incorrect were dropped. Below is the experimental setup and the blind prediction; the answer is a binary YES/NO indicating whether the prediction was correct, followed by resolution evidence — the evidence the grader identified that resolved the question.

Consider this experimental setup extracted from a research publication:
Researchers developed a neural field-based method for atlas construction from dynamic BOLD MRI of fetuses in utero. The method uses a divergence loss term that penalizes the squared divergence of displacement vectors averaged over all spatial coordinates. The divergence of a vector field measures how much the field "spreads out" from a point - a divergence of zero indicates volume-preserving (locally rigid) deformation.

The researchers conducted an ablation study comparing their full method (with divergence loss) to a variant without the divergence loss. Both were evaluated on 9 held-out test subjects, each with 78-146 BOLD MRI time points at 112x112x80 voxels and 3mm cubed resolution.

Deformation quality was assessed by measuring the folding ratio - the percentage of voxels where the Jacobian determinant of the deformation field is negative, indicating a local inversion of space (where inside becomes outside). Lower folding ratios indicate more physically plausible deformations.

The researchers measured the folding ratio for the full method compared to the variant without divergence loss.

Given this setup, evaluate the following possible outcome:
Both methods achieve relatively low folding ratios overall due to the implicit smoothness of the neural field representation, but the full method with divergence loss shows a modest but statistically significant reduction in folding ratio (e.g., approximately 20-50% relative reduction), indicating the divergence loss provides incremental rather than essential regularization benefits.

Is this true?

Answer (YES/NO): NO